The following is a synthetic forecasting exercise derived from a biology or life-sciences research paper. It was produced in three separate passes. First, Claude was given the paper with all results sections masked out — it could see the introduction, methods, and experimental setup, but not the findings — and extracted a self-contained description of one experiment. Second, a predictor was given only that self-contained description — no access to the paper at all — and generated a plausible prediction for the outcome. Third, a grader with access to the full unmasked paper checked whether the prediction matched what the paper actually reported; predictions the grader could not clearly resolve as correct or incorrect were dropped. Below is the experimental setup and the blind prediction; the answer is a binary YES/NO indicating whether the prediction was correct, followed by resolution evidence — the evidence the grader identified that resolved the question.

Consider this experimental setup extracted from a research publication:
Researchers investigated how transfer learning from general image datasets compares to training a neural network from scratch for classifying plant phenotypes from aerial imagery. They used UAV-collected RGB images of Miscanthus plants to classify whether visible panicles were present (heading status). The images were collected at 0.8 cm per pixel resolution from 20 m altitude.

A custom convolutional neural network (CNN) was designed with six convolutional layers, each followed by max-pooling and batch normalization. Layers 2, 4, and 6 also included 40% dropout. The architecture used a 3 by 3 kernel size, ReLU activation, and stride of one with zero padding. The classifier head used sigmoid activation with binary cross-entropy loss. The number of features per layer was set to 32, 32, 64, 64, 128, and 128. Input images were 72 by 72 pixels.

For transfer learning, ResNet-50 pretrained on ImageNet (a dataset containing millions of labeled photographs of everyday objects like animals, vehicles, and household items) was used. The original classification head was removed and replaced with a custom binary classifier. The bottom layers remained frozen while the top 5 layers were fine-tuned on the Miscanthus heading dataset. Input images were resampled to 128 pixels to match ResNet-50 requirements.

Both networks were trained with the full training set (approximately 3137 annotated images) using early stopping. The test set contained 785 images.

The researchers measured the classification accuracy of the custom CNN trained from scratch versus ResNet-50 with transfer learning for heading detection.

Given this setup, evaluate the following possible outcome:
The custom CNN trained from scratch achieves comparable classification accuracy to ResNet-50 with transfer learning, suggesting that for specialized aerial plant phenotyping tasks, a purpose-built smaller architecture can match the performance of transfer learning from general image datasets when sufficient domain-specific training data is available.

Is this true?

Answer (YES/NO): YES